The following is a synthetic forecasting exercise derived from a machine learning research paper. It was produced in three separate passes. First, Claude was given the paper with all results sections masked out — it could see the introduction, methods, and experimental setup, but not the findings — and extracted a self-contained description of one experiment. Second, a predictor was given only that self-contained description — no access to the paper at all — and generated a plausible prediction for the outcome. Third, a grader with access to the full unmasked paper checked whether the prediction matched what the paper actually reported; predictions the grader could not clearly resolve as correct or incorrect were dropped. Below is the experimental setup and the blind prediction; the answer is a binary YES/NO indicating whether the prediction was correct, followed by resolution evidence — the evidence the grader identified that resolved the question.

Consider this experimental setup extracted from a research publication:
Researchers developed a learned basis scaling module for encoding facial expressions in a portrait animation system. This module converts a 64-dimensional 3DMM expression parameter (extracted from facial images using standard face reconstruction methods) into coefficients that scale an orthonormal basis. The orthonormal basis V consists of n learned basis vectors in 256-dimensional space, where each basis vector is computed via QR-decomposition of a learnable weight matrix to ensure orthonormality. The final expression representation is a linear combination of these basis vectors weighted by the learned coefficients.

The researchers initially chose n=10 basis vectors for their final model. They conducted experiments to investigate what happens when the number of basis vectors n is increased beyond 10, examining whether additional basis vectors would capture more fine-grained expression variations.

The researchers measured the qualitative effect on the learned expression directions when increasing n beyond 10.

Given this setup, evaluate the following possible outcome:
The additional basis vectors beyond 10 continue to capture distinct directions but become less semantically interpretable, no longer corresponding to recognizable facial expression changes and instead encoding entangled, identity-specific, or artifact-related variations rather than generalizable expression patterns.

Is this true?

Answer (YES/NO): NO